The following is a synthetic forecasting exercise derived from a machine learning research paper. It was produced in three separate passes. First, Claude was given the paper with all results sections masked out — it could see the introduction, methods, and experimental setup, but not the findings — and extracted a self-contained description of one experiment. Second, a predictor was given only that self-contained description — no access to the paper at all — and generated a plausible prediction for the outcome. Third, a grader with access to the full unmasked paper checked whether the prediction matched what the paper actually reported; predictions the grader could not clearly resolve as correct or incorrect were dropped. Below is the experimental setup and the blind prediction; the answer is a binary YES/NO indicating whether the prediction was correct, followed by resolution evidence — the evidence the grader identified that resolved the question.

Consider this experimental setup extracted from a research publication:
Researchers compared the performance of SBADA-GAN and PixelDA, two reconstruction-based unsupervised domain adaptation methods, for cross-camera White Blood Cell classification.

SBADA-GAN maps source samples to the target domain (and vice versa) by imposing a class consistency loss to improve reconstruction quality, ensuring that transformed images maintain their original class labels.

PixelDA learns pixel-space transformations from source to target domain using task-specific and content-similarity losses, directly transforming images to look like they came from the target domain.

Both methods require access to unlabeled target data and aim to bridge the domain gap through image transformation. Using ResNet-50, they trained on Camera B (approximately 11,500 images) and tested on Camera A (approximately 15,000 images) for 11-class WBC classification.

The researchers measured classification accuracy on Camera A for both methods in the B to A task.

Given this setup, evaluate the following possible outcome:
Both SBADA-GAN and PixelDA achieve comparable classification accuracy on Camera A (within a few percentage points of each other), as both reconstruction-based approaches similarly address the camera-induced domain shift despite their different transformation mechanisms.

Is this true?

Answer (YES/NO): YES